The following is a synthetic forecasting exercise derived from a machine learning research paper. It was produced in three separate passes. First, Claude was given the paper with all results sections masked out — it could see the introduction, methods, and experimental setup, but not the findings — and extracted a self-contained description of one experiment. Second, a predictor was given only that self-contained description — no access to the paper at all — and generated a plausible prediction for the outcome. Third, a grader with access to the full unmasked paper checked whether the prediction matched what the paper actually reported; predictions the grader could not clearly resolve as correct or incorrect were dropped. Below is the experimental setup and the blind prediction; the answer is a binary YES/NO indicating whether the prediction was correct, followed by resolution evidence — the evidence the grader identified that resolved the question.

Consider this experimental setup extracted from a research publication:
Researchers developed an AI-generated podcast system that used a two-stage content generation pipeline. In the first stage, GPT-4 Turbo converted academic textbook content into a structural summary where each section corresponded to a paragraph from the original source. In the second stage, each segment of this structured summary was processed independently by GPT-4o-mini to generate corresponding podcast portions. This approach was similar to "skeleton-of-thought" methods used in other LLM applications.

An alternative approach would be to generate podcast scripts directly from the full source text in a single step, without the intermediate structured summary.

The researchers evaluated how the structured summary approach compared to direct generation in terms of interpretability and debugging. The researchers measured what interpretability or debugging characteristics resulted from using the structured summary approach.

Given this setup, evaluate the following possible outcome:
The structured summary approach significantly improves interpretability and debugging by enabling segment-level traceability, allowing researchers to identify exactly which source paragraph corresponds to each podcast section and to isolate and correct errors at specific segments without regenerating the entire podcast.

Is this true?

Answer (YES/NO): NO